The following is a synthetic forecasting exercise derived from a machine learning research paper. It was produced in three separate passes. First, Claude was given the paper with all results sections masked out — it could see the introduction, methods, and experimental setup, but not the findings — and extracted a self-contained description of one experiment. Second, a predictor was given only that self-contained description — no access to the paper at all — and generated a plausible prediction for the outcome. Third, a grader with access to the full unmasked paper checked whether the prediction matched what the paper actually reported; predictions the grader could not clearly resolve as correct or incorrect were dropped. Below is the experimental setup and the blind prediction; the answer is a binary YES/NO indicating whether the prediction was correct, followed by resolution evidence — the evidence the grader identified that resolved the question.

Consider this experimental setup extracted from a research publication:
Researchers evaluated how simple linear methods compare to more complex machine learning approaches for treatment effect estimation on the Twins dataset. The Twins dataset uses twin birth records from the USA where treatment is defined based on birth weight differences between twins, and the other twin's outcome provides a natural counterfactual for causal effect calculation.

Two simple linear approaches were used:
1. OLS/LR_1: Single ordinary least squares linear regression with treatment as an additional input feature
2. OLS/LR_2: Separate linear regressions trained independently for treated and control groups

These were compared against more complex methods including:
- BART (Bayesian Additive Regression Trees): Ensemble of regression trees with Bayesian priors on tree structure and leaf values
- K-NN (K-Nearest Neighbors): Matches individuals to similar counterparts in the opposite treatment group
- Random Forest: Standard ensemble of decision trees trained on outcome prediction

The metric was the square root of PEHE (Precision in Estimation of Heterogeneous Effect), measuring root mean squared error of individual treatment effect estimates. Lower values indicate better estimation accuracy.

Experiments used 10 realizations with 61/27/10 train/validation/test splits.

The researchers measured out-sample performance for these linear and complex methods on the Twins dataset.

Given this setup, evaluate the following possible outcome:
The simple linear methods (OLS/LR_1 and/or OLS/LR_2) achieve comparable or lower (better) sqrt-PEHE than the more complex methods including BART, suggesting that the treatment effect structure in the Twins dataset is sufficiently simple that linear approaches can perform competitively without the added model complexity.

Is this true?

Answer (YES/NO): YES